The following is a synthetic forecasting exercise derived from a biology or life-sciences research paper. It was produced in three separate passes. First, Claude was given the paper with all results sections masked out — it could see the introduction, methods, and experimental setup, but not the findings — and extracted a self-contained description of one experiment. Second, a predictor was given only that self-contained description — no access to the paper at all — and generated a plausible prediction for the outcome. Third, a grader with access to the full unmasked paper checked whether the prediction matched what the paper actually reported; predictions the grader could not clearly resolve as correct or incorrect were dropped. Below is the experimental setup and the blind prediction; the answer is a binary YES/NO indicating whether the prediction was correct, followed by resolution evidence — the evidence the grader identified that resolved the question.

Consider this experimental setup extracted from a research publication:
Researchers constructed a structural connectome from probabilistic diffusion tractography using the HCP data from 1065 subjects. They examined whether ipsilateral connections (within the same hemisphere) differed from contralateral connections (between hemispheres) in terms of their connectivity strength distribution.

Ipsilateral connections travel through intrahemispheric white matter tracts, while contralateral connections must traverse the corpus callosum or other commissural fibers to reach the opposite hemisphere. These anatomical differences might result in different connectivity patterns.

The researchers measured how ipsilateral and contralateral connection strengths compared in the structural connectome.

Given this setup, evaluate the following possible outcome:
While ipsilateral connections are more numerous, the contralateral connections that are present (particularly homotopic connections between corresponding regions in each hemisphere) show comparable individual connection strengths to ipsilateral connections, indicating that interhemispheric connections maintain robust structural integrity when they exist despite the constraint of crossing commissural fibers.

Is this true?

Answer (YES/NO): NO